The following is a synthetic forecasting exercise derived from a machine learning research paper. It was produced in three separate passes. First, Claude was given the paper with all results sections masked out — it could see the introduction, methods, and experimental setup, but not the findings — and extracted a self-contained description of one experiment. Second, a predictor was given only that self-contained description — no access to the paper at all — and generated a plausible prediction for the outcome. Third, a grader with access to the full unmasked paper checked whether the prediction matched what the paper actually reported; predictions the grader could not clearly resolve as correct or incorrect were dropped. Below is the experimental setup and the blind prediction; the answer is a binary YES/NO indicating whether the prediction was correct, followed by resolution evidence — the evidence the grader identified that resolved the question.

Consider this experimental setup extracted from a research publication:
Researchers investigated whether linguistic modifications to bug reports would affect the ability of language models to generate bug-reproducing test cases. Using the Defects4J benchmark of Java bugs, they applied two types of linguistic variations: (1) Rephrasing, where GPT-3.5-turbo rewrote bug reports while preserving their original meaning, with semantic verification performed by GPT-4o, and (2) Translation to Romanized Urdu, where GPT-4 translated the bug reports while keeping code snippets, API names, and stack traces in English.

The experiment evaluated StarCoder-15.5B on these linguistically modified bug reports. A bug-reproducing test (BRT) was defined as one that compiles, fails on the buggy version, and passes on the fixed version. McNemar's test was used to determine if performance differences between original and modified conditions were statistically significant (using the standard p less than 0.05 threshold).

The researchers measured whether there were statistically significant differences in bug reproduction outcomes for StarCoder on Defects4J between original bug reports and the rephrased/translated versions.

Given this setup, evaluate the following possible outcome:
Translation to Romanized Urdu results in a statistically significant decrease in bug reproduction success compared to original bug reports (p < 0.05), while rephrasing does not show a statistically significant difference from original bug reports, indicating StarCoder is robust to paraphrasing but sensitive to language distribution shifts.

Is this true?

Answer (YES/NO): NO